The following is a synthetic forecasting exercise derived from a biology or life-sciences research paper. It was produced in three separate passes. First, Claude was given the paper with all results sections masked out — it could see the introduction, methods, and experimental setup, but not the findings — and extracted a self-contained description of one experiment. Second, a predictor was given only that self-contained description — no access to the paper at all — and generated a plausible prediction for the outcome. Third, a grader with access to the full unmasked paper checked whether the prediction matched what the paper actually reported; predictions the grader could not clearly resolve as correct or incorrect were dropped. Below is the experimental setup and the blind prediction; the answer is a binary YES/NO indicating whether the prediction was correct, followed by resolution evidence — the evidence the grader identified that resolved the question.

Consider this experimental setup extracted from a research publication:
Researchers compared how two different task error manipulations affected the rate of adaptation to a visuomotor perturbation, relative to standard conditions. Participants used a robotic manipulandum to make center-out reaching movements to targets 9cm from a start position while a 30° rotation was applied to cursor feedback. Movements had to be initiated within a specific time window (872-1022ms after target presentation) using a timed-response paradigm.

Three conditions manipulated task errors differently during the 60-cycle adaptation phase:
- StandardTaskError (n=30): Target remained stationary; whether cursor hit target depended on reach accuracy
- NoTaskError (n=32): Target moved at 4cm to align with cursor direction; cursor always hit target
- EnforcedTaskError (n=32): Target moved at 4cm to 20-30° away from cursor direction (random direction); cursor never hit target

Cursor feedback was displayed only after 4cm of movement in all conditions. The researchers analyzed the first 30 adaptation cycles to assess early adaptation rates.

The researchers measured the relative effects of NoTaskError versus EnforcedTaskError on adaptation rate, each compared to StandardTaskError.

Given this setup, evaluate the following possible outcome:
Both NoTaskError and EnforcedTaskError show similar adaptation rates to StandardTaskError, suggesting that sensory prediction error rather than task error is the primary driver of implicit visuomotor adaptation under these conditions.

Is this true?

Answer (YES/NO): NO